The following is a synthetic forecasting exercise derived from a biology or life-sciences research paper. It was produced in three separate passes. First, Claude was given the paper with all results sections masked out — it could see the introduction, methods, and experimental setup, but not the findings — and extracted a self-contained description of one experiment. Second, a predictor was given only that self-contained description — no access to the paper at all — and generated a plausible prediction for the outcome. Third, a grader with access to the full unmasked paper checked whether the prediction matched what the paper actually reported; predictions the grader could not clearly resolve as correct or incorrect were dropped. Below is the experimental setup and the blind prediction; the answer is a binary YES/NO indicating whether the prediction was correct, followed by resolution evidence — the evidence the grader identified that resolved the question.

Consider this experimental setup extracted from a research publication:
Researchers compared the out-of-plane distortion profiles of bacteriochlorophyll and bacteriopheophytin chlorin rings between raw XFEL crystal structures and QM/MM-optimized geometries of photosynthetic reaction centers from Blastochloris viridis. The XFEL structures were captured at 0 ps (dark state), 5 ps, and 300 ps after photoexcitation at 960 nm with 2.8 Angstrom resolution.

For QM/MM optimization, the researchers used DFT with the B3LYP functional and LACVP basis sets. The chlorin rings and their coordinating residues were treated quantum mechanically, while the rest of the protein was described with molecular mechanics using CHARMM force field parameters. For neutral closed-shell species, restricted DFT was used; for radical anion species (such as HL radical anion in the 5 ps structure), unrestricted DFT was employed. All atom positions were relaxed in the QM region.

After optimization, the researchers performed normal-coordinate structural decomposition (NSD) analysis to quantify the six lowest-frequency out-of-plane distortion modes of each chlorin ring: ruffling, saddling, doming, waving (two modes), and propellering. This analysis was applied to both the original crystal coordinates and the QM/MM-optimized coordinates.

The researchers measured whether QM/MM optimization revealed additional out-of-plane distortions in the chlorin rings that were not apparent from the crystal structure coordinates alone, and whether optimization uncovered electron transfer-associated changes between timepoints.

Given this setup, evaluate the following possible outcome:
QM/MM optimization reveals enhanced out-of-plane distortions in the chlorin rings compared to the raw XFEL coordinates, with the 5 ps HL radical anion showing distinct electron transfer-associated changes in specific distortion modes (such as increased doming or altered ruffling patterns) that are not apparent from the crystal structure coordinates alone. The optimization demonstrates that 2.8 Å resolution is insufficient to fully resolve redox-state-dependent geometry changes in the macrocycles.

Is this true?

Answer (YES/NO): NO